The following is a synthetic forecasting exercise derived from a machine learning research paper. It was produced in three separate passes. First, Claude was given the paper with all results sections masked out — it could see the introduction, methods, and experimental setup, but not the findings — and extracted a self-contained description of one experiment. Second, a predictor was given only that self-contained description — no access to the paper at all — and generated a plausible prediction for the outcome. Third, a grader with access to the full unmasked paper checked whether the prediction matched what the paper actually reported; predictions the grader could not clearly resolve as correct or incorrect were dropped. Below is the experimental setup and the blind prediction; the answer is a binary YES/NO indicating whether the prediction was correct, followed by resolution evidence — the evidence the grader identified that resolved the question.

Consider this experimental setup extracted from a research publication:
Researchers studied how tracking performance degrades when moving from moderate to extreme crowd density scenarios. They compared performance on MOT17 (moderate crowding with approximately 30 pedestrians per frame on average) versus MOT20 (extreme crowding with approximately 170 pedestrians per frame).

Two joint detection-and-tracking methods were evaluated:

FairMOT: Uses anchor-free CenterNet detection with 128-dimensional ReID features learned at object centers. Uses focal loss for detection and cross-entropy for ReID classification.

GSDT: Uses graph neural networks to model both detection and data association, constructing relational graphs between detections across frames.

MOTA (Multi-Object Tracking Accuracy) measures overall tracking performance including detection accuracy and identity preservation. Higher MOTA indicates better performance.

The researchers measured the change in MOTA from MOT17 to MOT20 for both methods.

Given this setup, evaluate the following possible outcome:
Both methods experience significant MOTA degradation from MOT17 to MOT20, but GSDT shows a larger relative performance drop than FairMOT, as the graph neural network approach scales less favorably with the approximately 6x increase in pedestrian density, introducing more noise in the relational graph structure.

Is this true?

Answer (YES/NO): NO